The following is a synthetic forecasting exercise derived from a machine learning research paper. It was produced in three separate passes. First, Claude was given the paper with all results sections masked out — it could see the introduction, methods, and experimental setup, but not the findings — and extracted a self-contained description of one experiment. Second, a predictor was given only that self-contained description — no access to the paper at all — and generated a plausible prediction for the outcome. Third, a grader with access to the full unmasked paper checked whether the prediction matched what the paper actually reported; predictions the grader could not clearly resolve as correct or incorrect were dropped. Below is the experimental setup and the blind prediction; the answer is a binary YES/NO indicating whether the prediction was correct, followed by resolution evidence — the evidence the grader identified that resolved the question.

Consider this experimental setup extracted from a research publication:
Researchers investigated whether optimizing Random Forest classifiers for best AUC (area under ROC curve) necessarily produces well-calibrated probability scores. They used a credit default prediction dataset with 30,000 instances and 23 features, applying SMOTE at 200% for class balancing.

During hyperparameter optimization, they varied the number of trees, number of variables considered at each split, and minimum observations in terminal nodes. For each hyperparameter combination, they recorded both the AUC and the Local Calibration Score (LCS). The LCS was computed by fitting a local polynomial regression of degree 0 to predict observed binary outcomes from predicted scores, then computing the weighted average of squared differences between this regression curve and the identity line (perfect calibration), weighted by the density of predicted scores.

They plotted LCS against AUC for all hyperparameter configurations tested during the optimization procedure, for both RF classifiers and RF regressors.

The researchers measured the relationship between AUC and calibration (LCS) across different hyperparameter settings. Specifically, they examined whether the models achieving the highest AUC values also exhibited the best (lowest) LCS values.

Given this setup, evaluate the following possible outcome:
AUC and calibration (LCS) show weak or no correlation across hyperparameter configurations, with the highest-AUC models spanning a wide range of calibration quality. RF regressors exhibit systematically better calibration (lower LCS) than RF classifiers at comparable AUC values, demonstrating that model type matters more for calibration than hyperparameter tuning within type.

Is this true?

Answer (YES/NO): NO